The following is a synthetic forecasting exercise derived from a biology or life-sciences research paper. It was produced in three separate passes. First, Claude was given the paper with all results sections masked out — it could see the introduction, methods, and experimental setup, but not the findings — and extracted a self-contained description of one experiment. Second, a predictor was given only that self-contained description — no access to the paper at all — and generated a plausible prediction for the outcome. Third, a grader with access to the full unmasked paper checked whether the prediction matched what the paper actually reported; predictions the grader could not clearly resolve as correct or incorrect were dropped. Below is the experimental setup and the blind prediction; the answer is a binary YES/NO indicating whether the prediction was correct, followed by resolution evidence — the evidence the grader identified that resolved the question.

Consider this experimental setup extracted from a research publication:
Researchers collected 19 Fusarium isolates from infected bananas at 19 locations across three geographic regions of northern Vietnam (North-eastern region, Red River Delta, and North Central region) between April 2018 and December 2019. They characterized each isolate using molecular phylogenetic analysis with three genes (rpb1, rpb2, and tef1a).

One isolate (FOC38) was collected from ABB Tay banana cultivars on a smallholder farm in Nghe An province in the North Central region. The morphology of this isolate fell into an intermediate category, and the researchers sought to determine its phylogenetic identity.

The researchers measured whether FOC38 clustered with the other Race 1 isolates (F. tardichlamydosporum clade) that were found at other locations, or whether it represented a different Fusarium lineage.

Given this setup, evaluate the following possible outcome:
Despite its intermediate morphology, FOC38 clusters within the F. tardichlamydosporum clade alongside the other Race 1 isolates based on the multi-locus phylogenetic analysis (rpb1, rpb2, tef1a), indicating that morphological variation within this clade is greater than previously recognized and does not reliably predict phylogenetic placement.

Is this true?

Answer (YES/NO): NO